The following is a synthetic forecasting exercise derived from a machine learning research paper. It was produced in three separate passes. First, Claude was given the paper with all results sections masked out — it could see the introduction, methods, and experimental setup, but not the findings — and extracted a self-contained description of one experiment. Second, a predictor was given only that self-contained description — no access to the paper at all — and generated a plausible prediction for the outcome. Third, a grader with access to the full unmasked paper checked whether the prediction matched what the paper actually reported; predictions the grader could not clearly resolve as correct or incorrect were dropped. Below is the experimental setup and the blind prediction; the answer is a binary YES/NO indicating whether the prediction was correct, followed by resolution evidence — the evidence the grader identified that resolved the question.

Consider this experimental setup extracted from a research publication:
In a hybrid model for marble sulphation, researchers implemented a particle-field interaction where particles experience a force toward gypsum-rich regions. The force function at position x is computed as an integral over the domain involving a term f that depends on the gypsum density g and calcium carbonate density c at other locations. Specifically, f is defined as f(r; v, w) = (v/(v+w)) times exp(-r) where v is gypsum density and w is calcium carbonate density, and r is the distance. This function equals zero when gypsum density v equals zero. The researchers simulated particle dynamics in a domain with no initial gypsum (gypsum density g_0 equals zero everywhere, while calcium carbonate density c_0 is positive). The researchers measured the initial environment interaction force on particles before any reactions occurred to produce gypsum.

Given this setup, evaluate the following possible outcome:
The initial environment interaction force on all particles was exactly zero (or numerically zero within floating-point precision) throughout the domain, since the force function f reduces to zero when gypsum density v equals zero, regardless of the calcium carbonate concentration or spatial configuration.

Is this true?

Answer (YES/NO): YES